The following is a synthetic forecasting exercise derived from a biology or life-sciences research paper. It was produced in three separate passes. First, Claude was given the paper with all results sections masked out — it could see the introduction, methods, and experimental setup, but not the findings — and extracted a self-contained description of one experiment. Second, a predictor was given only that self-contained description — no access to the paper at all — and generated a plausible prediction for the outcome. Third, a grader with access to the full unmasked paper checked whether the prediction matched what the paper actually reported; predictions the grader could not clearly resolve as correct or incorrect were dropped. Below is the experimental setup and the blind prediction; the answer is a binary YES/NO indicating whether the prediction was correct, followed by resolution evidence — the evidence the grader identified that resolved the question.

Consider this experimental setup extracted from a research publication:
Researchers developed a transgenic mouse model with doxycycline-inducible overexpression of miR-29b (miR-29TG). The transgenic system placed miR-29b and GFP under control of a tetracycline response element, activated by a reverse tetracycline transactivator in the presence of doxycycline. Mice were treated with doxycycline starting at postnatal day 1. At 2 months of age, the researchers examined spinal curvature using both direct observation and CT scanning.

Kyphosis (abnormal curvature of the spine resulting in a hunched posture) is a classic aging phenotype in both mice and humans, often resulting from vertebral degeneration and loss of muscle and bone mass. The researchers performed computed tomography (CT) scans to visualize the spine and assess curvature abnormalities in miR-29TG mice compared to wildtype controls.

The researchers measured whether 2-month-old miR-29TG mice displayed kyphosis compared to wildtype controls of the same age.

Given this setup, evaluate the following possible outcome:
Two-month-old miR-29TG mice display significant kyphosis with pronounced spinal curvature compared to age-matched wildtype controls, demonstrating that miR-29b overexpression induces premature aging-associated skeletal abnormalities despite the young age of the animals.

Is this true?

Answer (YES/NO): YES